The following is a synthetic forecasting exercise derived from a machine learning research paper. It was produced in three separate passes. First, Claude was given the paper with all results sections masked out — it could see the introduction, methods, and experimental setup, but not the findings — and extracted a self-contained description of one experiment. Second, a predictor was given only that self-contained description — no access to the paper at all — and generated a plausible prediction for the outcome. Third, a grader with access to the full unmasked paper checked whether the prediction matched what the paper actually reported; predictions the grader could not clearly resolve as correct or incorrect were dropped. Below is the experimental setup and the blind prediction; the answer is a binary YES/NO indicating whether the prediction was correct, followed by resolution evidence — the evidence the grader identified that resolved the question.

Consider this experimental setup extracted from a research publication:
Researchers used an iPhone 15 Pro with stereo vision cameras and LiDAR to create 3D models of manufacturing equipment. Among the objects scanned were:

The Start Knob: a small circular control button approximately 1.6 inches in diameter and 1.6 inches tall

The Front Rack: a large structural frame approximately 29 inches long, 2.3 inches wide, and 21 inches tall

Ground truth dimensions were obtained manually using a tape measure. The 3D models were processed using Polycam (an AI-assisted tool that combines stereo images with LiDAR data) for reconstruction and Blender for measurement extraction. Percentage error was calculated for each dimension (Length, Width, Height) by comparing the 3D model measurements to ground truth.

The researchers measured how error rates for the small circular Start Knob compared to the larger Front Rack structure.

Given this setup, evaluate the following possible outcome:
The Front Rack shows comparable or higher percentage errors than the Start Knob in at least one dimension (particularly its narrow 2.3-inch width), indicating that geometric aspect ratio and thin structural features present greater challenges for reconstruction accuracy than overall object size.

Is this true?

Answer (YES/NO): NO